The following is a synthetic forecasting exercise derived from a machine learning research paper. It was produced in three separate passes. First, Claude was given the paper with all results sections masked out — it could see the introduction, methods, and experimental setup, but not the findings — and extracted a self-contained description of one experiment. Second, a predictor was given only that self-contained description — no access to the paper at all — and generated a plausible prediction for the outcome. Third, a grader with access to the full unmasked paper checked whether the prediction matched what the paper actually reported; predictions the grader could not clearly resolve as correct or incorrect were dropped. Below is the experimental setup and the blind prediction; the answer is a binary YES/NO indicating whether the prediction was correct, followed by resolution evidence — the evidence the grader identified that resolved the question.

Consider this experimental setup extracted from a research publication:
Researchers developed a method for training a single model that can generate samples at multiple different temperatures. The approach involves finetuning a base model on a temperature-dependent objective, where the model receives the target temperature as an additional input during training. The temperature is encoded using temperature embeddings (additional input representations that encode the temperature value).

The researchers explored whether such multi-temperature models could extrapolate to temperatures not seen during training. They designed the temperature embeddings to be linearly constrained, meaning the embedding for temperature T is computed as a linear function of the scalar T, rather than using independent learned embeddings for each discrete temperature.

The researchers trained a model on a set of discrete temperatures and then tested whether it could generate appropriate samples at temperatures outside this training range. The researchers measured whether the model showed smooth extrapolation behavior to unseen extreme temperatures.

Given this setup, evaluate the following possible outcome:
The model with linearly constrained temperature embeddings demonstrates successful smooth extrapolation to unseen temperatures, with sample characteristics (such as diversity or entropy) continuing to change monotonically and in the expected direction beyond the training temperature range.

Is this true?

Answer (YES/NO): YES